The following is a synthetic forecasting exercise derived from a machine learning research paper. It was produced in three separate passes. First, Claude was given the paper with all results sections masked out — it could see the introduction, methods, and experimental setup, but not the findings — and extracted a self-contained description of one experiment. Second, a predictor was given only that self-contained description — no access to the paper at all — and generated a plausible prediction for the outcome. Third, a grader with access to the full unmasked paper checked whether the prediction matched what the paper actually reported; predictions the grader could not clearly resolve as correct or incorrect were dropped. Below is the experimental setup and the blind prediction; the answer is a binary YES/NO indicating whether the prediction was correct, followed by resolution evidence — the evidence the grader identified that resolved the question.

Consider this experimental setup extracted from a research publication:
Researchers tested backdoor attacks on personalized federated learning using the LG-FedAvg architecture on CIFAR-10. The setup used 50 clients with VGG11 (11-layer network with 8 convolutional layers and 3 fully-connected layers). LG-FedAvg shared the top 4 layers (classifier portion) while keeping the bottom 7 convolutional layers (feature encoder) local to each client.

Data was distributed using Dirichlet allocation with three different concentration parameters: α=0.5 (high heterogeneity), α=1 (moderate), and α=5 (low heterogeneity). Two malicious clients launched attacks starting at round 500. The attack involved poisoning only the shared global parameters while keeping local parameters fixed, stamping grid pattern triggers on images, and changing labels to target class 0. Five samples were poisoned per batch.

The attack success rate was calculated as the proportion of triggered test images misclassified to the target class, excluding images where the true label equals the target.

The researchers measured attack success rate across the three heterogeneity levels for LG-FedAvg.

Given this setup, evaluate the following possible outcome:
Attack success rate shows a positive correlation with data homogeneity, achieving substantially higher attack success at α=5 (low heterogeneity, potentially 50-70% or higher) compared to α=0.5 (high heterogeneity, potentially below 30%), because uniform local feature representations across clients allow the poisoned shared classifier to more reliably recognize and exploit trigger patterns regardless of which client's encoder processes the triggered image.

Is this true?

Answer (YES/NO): NO